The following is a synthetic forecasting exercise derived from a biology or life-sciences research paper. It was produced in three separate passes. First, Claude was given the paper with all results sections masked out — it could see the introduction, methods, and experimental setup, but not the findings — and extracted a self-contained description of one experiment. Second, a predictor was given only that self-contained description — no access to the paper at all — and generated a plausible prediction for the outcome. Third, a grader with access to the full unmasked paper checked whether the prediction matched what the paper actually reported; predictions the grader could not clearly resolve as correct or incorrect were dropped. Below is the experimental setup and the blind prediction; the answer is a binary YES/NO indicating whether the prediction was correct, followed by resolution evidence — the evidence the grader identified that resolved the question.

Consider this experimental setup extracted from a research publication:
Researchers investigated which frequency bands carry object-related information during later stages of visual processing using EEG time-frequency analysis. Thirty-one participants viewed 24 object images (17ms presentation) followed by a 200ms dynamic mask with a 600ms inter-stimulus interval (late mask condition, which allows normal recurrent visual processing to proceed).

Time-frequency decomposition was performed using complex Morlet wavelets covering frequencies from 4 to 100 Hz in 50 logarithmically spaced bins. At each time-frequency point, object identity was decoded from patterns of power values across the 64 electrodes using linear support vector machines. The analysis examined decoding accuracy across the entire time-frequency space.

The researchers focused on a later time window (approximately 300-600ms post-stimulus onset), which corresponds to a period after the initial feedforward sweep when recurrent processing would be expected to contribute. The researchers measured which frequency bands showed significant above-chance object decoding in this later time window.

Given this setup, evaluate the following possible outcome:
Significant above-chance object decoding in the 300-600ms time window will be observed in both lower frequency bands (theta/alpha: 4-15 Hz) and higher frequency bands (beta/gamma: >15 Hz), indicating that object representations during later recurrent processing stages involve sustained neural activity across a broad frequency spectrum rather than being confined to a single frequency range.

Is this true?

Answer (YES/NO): NO